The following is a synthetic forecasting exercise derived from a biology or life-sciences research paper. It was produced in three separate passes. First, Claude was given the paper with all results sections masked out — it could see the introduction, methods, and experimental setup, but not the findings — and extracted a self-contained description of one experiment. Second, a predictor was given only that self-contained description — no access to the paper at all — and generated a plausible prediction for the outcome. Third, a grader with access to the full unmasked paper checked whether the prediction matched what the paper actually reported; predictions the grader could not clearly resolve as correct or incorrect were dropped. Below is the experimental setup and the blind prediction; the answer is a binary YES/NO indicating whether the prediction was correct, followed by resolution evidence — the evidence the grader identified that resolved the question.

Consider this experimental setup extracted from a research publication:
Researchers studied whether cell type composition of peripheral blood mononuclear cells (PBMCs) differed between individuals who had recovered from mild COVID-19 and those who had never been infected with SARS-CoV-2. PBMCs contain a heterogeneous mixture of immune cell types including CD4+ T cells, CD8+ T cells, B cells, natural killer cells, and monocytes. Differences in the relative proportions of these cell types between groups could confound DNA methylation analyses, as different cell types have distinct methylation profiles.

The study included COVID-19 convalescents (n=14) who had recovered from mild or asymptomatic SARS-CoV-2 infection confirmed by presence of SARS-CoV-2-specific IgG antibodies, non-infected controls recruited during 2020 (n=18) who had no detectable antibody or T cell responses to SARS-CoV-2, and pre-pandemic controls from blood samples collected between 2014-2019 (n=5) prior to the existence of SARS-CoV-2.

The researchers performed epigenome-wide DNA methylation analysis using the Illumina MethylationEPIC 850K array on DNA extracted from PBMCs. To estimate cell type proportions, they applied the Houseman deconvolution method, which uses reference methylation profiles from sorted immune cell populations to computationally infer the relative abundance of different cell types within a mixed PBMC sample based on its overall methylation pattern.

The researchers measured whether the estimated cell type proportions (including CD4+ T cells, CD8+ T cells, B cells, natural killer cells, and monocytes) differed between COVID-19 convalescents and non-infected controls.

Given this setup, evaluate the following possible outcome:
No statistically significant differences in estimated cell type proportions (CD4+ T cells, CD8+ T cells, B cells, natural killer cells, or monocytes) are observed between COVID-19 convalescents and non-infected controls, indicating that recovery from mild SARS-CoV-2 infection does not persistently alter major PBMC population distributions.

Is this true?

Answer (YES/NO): YES